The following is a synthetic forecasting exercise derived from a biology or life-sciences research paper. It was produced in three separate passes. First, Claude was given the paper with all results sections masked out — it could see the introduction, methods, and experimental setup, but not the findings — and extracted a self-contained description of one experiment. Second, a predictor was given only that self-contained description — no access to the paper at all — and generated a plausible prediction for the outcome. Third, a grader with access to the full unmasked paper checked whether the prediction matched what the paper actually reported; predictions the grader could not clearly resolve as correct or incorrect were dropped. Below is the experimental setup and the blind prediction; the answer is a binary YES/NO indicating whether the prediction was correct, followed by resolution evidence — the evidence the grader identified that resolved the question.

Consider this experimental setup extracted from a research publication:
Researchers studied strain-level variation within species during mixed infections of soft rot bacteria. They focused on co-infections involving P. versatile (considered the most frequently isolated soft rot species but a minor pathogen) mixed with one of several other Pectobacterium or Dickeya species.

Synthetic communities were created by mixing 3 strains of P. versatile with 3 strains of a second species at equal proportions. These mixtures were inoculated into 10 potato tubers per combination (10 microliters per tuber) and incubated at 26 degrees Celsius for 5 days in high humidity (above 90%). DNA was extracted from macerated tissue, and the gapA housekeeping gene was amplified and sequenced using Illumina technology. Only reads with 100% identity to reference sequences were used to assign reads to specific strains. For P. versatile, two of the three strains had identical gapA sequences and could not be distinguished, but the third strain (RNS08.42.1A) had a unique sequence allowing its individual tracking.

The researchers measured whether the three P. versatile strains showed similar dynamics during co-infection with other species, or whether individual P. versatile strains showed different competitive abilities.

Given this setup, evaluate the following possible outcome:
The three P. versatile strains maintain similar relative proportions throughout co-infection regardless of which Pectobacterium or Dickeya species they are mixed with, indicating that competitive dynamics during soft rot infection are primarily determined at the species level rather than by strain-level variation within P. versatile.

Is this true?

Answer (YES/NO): NO